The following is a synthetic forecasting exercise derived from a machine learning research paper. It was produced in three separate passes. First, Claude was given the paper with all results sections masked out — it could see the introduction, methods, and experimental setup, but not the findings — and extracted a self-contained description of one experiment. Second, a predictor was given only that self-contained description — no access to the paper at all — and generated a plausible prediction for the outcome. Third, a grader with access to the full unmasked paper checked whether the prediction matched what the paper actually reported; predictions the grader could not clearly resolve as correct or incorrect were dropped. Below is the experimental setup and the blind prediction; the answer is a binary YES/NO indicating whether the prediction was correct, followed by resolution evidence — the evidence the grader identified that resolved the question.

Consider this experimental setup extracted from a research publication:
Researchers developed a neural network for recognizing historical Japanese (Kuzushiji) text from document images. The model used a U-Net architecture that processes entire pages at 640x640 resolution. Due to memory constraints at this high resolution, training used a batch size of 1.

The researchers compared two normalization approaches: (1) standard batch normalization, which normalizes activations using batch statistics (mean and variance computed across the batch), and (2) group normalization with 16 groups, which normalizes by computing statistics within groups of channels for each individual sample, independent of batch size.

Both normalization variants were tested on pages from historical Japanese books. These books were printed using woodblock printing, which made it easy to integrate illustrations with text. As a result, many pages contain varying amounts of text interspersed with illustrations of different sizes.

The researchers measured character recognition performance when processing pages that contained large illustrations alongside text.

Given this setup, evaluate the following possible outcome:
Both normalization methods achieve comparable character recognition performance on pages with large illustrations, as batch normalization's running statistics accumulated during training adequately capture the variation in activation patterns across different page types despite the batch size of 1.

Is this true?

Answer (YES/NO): NO